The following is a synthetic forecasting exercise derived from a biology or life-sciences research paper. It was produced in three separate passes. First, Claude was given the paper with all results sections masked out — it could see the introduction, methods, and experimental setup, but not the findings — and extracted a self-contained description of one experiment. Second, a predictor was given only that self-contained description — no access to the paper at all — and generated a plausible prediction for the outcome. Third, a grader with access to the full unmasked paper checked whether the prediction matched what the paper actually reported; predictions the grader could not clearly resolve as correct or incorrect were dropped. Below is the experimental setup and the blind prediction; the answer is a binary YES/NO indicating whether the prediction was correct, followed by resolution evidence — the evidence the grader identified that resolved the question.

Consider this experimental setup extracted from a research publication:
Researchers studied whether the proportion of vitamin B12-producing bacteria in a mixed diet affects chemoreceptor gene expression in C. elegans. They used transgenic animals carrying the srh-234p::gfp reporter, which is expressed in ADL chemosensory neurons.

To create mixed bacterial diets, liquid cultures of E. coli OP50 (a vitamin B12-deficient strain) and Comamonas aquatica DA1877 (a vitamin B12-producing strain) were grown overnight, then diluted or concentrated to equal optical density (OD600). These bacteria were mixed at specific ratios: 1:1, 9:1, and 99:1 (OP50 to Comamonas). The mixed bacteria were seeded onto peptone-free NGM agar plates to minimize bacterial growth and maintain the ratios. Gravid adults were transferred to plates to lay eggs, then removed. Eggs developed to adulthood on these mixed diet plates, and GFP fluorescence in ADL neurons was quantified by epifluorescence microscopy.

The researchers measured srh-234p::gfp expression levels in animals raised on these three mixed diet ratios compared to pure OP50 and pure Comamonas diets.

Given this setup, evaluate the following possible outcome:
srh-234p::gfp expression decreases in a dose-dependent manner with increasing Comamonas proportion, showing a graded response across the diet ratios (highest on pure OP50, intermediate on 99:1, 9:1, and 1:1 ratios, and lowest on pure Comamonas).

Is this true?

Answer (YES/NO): NO